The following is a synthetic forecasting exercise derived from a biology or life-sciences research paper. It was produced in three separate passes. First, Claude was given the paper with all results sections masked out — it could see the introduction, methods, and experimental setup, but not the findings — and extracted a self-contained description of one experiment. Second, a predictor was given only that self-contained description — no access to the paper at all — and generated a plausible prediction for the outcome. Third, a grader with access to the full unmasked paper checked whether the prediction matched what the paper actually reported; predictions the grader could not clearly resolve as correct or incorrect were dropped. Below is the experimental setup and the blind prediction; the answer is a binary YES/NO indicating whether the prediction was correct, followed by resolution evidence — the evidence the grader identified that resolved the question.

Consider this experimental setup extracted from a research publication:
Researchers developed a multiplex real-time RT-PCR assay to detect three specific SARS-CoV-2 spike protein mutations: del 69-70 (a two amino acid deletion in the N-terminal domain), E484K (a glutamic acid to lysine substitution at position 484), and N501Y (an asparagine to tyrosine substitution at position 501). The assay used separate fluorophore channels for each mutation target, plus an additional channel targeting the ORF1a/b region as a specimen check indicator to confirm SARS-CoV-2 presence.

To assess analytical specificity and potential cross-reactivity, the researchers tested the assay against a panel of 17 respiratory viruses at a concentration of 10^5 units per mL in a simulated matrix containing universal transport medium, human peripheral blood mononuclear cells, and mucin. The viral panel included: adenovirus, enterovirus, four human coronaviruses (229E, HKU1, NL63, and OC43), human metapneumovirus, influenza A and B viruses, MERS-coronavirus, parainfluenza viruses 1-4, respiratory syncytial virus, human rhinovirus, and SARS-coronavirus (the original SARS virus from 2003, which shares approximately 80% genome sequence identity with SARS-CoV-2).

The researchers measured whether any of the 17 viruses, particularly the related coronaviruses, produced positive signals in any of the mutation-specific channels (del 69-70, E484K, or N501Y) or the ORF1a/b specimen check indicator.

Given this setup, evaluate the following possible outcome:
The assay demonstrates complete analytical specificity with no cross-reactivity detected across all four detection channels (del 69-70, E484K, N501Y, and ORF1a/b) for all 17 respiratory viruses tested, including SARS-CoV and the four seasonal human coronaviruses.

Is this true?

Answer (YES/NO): YES